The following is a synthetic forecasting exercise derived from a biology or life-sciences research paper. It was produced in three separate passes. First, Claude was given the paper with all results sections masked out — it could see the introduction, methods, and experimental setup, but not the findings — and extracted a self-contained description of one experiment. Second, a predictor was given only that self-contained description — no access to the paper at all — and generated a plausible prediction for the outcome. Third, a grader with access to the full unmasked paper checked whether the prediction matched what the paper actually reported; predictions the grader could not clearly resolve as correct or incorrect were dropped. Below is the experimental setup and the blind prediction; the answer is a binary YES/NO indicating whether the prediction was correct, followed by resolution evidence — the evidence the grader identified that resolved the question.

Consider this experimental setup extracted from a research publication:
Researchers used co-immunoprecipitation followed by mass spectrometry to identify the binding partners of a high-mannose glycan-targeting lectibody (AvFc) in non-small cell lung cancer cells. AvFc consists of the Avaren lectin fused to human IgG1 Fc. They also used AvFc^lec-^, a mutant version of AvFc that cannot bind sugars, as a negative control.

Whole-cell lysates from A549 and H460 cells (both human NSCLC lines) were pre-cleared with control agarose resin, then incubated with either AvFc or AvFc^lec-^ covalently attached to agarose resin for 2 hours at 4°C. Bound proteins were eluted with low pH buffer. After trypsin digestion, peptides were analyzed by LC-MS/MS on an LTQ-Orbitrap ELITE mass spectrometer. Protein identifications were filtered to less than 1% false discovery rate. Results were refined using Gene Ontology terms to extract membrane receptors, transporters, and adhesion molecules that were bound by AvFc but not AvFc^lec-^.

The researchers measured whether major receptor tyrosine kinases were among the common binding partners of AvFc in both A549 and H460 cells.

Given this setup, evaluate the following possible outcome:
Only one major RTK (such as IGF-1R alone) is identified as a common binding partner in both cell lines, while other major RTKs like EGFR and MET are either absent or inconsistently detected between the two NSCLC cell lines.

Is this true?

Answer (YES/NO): NO